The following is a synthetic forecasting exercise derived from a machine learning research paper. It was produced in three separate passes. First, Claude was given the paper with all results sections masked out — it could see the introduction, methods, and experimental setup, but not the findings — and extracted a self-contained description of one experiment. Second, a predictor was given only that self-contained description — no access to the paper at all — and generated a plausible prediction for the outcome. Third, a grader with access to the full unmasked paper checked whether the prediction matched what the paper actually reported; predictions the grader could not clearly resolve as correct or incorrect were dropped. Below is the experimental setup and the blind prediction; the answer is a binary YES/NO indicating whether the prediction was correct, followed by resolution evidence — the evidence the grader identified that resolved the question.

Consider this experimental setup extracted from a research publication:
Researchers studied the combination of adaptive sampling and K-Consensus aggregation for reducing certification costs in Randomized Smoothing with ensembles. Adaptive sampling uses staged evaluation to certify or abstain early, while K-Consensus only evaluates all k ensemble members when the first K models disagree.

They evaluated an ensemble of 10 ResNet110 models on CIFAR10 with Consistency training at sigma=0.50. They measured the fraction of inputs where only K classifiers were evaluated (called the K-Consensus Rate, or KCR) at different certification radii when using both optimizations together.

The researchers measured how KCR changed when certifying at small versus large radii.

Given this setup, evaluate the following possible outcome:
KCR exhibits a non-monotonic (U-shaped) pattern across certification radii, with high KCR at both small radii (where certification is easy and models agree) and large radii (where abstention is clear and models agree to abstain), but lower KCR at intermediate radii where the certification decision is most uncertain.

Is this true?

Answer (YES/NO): NO